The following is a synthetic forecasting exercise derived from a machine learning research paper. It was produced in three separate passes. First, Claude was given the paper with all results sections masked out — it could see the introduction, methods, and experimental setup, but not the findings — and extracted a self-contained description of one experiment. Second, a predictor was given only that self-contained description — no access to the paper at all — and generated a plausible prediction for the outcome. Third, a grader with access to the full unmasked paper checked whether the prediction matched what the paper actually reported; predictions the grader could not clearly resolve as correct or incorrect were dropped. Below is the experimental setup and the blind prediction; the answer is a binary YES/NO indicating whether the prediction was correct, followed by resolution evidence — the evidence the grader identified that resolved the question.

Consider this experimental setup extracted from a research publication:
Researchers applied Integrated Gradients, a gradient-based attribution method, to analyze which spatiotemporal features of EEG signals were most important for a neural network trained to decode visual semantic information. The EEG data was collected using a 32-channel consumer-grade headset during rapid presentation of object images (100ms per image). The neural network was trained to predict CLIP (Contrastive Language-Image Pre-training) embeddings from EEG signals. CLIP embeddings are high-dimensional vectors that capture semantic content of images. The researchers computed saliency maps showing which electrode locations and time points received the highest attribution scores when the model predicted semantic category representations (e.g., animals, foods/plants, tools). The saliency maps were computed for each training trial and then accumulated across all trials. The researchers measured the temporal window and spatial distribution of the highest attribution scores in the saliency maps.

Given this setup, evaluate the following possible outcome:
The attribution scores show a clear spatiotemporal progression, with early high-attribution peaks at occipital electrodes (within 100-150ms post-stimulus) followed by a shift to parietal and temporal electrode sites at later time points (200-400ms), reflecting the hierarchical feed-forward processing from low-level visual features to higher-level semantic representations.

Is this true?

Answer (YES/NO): NO